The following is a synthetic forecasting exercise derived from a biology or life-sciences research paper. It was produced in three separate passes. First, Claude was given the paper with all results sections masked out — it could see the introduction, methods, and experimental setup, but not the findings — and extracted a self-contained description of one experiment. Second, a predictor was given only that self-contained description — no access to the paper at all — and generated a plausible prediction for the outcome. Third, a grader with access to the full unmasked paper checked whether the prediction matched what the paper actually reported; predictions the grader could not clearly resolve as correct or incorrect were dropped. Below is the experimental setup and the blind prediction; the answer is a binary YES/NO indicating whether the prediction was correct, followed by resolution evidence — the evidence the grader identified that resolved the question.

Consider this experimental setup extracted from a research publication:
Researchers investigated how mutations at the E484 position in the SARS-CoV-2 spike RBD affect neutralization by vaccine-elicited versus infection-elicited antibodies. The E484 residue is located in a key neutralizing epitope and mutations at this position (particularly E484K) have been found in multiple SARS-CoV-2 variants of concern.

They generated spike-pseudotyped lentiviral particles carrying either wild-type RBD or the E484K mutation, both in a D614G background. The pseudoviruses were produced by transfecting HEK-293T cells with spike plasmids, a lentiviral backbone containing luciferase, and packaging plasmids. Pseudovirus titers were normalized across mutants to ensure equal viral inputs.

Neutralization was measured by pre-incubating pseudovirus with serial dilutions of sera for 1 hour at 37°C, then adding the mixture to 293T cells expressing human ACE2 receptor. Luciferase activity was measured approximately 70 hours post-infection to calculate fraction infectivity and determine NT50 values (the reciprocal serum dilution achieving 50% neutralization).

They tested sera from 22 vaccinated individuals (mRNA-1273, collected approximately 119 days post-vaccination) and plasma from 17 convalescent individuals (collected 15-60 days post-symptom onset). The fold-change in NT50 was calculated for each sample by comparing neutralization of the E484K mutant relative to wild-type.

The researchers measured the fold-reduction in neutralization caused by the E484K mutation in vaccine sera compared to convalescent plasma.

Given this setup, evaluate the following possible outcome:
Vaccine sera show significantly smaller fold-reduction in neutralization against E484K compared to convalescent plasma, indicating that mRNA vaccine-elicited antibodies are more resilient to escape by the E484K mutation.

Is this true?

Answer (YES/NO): YES